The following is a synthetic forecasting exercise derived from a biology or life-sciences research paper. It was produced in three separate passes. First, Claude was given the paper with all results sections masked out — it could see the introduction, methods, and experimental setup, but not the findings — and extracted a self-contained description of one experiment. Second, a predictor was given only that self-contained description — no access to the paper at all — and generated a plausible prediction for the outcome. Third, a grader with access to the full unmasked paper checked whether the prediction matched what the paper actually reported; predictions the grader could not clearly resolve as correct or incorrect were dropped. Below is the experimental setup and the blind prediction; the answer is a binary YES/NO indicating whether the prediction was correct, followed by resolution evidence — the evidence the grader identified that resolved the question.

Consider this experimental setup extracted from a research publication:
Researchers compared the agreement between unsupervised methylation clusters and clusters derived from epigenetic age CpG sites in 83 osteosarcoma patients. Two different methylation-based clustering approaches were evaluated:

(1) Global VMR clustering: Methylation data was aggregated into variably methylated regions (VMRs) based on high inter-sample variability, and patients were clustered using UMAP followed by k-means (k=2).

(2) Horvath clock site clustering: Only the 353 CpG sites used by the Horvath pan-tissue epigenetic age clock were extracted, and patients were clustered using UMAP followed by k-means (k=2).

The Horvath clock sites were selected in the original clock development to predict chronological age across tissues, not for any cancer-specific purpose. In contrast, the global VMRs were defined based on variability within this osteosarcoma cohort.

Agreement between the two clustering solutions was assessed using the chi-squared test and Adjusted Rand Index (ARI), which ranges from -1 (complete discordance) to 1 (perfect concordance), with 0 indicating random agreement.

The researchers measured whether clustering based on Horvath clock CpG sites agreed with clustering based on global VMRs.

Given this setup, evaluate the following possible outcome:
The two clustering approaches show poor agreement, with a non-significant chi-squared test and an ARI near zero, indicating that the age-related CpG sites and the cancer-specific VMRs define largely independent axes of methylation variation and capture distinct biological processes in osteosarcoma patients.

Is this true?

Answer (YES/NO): NO